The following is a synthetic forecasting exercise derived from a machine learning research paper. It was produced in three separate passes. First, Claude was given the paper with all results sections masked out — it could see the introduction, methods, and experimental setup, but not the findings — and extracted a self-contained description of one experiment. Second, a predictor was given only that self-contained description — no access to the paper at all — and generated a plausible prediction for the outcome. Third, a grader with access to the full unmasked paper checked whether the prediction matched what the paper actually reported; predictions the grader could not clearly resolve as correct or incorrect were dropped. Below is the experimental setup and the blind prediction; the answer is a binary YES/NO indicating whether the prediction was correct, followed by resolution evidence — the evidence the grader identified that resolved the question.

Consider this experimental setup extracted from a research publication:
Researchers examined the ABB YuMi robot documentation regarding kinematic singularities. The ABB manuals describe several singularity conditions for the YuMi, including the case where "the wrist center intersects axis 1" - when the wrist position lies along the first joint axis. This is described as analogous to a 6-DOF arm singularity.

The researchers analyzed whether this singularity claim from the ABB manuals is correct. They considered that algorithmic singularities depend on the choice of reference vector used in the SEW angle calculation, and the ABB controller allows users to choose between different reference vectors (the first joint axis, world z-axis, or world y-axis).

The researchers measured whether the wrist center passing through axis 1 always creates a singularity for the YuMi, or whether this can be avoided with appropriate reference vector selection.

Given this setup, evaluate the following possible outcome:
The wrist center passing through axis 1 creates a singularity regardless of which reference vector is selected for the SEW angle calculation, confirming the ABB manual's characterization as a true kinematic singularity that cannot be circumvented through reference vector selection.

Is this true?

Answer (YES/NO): NO